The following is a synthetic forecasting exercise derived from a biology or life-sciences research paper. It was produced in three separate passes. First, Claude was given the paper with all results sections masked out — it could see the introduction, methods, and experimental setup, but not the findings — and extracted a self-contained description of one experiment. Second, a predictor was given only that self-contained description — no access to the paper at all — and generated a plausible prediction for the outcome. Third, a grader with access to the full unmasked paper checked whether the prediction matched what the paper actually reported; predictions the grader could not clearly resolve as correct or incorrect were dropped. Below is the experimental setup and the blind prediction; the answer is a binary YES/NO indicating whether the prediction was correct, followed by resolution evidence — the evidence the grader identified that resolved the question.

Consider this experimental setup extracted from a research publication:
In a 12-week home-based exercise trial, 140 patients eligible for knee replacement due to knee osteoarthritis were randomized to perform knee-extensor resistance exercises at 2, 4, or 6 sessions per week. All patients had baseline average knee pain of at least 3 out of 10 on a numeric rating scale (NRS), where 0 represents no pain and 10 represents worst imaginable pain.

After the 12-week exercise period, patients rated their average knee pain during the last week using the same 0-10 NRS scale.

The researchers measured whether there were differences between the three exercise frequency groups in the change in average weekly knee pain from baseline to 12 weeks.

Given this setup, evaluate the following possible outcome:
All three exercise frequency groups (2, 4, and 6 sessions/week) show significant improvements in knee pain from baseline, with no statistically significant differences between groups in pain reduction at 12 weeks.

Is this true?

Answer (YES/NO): NO